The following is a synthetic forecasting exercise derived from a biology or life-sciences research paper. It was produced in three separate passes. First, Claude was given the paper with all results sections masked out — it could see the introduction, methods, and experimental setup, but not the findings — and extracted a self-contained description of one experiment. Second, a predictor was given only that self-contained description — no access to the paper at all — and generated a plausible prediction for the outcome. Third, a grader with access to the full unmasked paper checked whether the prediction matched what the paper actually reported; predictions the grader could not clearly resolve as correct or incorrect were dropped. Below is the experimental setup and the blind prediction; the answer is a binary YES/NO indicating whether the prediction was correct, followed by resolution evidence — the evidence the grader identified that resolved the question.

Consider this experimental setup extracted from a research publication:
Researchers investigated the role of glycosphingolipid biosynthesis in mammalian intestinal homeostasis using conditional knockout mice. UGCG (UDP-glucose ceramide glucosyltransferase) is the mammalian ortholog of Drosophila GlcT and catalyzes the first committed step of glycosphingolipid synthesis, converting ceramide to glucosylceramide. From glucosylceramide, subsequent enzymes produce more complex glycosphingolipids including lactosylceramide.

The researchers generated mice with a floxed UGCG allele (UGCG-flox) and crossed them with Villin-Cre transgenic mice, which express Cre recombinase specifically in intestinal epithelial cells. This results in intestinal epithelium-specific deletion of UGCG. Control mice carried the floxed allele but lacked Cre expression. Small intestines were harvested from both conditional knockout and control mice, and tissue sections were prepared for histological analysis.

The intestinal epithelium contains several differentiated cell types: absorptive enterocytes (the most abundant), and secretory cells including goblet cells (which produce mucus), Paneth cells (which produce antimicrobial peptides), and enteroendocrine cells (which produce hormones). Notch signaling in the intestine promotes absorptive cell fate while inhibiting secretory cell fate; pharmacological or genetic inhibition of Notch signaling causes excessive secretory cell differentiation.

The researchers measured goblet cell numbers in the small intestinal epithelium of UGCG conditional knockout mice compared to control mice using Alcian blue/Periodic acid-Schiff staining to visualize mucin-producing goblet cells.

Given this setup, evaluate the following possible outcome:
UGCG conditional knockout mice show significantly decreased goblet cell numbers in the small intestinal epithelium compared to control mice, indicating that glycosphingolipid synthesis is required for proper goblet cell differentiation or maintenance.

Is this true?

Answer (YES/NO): NO